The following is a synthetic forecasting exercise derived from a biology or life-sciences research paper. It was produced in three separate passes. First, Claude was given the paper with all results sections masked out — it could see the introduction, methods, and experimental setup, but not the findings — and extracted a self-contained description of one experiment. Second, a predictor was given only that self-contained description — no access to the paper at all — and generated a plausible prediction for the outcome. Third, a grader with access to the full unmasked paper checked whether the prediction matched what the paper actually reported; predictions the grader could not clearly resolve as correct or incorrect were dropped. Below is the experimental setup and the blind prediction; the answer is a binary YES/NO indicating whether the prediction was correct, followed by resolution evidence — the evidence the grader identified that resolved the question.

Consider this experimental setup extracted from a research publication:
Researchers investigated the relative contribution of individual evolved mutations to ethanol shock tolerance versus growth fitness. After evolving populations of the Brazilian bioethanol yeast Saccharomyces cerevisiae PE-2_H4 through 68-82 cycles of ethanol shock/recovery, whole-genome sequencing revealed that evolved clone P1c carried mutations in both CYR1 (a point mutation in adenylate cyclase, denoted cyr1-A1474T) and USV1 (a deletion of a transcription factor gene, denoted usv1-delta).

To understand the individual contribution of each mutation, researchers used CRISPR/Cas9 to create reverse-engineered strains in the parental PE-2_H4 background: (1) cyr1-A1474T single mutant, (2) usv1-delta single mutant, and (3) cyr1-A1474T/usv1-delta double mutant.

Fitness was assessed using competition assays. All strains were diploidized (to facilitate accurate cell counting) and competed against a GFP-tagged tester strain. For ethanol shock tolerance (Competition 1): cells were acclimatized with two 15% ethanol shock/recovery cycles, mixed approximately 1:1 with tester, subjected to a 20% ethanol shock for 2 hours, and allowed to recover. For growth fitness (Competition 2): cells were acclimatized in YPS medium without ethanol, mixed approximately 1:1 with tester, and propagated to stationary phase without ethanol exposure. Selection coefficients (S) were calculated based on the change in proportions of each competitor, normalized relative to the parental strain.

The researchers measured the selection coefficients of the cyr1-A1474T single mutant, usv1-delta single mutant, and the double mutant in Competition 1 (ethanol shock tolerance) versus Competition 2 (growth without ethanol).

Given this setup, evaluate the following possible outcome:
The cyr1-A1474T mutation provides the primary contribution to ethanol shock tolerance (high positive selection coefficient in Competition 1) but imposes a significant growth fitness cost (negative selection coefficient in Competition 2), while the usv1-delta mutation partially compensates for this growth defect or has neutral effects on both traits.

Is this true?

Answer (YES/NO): NO